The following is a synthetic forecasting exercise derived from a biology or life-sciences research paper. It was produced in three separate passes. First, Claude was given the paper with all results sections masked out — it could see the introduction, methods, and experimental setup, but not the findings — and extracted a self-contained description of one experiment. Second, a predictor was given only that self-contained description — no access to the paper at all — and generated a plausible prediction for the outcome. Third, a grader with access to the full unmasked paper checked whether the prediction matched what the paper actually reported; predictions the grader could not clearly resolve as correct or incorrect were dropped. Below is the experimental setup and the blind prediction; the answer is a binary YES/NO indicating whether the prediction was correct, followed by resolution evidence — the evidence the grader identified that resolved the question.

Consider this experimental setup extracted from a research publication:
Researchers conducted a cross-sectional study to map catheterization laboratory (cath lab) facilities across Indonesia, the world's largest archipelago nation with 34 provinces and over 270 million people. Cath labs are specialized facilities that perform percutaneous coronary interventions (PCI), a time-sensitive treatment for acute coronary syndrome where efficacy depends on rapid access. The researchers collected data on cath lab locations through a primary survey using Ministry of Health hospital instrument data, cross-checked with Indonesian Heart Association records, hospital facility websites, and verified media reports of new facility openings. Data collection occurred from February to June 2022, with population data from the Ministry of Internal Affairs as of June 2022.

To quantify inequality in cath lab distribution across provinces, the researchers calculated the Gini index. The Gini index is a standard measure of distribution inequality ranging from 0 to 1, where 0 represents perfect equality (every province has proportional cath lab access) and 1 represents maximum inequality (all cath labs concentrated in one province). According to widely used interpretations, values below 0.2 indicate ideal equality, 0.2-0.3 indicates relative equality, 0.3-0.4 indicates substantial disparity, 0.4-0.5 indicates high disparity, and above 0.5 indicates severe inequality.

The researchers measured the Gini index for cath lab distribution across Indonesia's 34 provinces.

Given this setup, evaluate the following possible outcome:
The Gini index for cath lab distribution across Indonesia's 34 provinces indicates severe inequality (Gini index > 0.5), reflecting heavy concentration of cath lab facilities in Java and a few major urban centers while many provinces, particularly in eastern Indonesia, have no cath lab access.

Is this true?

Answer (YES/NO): NO